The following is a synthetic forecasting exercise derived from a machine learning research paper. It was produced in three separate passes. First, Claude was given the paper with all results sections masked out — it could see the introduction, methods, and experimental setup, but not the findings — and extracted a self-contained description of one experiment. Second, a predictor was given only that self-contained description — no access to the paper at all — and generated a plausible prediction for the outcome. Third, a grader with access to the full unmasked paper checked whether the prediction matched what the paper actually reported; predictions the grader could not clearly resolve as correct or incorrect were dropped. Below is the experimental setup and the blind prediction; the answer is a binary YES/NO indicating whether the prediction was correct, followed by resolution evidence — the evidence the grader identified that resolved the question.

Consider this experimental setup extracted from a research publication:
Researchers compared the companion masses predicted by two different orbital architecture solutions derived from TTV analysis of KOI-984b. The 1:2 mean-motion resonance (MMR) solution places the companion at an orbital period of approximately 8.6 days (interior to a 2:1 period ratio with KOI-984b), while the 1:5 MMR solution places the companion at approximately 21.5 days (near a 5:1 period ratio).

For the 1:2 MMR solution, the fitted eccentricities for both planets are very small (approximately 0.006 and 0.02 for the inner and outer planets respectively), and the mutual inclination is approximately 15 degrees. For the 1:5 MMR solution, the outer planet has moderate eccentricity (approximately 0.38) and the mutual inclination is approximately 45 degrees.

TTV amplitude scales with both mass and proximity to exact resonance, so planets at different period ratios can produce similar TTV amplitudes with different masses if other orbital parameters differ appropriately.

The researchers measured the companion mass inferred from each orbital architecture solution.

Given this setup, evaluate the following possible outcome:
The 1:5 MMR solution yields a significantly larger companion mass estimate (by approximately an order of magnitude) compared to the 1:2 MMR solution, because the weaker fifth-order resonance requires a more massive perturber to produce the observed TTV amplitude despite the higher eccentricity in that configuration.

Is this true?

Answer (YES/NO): YES